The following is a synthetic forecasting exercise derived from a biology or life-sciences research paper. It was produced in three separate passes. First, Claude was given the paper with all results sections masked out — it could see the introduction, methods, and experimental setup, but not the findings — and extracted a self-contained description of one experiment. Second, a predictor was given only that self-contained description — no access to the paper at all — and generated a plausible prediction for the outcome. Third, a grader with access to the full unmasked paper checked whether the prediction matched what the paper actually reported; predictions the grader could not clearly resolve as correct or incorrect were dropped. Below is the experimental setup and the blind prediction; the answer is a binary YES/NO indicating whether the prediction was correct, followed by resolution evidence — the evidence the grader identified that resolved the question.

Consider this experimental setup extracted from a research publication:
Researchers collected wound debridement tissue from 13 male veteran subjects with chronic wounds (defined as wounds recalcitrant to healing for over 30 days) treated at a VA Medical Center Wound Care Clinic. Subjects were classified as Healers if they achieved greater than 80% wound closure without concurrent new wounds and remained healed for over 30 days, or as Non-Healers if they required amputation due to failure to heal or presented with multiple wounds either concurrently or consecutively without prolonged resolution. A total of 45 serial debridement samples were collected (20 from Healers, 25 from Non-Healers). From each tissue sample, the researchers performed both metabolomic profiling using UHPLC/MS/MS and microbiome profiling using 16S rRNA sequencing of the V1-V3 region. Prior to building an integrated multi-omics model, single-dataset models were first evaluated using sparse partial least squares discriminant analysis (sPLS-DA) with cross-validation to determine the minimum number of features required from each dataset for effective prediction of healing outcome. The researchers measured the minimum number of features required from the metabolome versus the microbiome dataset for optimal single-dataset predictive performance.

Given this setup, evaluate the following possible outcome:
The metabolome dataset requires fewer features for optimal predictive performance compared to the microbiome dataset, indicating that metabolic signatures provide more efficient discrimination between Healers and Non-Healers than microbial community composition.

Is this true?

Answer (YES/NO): NO